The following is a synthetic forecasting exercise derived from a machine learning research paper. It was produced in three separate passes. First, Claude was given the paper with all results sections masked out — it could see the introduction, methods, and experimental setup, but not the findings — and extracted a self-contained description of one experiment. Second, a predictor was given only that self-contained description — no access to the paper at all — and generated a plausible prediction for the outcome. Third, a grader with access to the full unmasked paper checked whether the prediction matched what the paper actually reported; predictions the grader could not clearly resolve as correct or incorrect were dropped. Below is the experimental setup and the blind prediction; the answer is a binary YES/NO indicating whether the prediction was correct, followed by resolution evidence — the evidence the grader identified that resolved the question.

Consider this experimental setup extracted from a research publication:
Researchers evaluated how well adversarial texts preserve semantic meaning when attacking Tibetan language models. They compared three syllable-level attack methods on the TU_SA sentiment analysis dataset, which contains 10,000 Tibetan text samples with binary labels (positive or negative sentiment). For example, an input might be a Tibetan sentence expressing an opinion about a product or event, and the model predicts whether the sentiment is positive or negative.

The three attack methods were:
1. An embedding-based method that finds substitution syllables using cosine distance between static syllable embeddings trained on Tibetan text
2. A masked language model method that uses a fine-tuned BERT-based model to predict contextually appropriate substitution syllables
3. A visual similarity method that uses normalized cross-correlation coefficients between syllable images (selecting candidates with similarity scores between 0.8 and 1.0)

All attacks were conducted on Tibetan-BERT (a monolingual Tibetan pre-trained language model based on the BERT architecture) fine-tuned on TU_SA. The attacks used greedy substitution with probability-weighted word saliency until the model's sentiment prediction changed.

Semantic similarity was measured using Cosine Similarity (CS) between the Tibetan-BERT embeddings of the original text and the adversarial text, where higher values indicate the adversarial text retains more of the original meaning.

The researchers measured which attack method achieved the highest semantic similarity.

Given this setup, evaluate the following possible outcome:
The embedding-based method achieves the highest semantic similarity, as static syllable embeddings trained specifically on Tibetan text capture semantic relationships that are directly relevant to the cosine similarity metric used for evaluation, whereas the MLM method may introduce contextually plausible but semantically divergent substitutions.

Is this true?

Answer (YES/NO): YES